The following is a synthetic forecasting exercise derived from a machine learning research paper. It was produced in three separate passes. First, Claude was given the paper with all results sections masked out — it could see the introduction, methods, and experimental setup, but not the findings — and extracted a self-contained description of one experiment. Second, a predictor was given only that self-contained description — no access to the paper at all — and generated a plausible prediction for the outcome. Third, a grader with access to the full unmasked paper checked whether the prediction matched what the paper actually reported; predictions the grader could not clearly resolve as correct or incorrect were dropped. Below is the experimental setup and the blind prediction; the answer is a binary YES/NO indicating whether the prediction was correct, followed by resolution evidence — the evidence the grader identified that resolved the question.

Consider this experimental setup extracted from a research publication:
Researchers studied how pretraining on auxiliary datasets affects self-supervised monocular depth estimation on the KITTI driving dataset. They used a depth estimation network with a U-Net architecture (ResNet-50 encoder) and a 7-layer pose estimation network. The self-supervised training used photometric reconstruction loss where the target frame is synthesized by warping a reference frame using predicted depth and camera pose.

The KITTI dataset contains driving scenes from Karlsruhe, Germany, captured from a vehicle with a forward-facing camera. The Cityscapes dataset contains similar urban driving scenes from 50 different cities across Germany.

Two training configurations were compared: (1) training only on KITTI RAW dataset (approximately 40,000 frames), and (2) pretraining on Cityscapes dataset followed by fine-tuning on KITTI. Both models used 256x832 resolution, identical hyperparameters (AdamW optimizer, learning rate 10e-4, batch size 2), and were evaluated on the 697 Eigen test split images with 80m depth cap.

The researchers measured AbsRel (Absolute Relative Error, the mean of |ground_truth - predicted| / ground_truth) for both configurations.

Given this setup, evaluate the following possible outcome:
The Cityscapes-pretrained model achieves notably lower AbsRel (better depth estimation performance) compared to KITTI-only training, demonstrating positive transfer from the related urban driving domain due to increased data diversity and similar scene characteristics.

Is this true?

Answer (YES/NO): YES